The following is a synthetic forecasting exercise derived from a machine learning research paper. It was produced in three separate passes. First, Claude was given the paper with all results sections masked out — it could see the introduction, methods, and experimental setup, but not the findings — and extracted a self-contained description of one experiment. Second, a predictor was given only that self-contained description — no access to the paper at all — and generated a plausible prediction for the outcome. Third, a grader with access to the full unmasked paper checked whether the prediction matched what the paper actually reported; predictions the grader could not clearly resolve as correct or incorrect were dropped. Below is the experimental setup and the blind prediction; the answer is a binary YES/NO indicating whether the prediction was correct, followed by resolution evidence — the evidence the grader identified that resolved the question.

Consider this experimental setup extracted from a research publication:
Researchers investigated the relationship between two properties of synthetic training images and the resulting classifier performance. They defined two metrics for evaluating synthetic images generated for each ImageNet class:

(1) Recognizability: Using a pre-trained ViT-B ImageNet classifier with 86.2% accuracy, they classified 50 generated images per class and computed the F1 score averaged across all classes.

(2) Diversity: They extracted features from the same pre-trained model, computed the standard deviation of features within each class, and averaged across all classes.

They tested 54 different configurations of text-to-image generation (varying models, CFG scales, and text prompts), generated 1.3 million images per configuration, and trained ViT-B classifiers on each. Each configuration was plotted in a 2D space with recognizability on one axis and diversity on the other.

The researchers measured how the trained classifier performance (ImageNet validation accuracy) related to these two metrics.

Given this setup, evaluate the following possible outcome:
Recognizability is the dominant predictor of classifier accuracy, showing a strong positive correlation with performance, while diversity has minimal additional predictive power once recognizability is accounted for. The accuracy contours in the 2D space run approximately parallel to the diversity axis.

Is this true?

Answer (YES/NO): NO